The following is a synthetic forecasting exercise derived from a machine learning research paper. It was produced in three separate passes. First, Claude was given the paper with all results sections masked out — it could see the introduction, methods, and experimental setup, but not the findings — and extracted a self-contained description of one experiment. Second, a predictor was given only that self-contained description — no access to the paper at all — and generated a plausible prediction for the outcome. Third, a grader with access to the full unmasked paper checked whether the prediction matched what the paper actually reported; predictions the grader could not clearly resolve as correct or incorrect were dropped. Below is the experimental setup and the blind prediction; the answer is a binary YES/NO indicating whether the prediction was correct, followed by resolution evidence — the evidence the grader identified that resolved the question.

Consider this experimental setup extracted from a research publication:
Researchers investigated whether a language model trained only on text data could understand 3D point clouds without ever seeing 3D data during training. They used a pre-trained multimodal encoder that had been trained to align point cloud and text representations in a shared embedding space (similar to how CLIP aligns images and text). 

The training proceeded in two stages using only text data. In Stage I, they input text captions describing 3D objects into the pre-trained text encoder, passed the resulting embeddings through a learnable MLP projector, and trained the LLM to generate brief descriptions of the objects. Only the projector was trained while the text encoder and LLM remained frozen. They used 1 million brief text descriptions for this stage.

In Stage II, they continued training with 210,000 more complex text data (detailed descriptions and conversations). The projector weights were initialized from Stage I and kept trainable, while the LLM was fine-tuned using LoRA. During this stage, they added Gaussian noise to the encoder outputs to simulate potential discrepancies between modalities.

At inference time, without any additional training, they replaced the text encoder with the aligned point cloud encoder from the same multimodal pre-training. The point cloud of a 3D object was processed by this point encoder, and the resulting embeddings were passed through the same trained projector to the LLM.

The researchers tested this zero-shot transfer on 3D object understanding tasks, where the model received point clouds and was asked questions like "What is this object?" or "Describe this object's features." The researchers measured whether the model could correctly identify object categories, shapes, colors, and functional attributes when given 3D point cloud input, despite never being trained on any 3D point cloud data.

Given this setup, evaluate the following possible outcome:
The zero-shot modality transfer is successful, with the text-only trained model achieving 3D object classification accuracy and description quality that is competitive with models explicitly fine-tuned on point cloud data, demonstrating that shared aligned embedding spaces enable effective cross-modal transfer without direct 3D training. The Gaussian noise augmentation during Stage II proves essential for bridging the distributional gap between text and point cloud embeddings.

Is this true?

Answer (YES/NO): NO